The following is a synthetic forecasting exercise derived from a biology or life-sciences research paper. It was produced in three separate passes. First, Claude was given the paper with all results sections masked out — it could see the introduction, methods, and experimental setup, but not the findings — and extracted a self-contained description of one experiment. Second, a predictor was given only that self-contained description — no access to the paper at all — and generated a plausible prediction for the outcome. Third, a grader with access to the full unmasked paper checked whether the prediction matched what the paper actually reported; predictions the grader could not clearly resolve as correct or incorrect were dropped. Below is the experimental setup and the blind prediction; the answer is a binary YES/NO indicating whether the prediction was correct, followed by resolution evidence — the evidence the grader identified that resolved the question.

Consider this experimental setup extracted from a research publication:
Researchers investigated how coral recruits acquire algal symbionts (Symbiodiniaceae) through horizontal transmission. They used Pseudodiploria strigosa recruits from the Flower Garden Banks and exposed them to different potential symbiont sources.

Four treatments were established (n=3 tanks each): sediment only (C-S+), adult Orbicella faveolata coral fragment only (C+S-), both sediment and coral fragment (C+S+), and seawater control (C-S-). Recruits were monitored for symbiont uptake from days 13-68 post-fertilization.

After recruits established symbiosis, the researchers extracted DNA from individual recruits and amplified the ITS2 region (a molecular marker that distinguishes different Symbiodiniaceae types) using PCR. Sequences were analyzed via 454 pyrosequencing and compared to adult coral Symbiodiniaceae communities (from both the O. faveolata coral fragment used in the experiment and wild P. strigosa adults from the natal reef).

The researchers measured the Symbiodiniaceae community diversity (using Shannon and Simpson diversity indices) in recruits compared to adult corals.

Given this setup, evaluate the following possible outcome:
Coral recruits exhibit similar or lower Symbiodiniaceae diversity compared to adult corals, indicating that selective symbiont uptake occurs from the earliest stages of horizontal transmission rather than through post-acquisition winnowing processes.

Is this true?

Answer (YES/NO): NO